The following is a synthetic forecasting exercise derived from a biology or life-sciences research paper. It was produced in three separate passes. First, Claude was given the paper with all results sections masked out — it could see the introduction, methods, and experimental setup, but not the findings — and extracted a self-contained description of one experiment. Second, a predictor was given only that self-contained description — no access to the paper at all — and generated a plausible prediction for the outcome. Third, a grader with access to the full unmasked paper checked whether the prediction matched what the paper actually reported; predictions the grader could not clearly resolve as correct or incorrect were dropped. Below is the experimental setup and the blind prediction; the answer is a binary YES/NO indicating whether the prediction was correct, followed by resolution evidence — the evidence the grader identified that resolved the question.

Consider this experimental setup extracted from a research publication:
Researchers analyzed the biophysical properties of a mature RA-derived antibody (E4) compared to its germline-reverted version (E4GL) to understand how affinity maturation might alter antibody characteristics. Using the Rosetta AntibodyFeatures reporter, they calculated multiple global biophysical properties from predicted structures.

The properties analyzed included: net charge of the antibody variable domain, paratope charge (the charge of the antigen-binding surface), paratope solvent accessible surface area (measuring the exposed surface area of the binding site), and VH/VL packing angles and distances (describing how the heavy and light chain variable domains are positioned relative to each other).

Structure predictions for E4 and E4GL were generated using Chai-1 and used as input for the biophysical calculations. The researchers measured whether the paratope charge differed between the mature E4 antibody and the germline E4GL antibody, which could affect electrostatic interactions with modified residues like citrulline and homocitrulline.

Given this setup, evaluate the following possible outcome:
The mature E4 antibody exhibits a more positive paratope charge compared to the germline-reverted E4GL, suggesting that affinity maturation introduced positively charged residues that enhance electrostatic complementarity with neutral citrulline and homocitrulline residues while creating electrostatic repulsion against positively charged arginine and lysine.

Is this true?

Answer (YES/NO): NO